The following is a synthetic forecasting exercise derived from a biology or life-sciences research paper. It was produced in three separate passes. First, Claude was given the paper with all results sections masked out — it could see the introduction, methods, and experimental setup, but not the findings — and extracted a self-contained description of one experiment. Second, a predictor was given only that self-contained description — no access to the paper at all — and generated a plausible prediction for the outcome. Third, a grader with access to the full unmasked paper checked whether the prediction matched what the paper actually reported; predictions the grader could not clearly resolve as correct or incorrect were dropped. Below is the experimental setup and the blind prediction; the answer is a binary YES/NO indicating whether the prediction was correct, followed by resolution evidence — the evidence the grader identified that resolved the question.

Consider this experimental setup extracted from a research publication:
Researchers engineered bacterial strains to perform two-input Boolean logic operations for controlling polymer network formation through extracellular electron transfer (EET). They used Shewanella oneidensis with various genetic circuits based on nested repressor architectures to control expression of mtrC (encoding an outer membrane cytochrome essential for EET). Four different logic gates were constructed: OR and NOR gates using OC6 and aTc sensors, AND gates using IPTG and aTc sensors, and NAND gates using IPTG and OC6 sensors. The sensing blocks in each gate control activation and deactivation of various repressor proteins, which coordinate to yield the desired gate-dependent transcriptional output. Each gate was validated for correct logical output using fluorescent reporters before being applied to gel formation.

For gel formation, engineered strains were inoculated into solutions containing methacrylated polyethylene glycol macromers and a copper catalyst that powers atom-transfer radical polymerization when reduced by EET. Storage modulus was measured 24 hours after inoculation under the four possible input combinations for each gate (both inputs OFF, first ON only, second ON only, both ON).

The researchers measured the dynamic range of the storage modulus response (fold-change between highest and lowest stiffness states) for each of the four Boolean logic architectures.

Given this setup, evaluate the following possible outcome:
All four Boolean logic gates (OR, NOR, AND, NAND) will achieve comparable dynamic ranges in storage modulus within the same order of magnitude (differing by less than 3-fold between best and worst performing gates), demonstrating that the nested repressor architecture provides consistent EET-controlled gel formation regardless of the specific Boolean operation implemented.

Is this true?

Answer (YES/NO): NO